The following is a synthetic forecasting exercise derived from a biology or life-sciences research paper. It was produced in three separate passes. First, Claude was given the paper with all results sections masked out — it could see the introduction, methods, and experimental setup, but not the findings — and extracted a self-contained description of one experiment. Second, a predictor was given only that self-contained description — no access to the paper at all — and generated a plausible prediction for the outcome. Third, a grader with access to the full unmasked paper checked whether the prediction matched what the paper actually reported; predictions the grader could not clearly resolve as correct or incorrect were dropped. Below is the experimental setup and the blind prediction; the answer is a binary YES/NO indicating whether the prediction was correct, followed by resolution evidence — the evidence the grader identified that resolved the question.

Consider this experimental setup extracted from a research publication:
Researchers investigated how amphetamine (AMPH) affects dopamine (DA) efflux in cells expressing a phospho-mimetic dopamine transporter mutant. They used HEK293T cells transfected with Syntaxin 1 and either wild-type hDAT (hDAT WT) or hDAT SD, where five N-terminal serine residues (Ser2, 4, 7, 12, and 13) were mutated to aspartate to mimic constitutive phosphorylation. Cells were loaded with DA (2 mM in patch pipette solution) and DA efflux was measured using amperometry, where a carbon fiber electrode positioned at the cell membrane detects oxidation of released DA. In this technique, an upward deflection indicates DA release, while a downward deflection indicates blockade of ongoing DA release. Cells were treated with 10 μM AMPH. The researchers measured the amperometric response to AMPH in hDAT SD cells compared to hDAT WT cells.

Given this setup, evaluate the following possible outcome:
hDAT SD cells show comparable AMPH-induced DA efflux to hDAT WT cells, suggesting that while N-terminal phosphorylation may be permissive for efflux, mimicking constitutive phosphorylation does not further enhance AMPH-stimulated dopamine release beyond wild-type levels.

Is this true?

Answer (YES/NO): NO